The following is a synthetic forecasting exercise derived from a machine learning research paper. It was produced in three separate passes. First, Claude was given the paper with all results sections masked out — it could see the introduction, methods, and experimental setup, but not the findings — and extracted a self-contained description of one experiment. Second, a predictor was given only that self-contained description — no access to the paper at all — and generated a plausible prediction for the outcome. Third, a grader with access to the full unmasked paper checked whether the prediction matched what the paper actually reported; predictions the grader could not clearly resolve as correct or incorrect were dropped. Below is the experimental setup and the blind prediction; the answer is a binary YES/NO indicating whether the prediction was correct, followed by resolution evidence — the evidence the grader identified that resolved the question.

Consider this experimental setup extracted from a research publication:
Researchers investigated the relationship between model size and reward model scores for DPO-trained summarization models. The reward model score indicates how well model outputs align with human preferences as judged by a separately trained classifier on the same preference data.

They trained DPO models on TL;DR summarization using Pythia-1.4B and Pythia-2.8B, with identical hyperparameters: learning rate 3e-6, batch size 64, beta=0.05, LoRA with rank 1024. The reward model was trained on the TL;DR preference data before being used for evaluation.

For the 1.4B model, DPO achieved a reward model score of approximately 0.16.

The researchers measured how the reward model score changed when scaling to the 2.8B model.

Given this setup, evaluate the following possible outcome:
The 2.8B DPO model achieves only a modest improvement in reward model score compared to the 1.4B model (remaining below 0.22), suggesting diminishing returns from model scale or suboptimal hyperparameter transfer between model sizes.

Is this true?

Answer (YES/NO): NO